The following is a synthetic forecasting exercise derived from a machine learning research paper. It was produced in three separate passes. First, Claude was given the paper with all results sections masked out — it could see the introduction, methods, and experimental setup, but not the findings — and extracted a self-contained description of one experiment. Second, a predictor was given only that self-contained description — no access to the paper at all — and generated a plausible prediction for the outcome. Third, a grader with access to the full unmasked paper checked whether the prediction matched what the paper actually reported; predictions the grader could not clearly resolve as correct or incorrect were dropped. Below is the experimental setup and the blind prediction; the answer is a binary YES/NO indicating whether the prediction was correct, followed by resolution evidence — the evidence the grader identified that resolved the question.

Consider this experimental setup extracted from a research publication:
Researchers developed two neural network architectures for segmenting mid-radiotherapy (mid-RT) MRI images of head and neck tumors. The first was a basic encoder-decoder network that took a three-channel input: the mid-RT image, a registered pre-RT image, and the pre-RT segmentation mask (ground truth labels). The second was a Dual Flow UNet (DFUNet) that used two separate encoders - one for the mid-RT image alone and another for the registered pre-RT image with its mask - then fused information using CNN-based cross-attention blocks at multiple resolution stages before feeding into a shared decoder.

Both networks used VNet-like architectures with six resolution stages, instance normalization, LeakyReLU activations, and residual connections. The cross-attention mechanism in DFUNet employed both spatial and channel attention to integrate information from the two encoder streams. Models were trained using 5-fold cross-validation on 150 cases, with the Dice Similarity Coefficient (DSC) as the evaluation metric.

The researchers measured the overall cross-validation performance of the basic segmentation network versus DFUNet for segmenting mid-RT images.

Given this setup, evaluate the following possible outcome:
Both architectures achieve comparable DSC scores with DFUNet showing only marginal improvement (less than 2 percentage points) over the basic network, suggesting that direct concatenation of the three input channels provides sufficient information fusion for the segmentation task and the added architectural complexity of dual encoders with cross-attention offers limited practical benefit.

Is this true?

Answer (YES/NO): NO